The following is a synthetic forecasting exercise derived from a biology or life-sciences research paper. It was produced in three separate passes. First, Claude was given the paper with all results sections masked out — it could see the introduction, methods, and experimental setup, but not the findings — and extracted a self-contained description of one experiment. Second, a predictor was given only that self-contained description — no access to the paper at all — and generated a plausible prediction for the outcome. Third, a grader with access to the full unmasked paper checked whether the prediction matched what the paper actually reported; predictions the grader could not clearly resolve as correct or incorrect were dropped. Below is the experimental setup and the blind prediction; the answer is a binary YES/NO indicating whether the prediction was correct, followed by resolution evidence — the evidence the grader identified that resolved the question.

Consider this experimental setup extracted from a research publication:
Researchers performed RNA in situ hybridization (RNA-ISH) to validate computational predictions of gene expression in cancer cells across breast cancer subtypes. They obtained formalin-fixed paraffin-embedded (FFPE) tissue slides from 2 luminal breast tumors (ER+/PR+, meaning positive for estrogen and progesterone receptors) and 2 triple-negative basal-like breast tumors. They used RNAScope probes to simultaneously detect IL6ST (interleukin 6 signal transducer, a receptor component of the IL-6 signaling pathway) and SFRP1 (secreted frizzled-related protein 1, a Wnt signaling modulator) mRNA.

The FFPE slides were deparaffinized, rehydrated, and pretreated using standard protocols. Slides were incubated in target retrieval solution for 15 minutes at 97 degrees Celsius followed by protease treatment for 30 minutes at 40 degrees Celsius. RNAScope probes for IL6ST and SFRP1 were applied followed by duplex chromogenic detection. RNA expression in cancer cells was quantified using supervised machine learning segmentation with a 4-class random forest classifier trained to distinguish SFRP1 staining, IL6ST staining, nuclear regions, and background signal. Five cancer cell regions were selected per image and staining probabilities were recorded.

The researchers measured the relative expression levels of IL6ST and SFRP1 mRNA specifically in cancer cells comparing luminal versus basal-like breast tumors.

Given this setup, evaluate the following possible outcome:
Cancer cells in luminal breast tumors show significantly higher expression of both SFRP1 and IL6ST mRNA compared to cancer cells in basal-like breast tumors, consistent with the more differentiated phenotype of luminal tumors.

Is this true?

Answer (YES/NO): NO